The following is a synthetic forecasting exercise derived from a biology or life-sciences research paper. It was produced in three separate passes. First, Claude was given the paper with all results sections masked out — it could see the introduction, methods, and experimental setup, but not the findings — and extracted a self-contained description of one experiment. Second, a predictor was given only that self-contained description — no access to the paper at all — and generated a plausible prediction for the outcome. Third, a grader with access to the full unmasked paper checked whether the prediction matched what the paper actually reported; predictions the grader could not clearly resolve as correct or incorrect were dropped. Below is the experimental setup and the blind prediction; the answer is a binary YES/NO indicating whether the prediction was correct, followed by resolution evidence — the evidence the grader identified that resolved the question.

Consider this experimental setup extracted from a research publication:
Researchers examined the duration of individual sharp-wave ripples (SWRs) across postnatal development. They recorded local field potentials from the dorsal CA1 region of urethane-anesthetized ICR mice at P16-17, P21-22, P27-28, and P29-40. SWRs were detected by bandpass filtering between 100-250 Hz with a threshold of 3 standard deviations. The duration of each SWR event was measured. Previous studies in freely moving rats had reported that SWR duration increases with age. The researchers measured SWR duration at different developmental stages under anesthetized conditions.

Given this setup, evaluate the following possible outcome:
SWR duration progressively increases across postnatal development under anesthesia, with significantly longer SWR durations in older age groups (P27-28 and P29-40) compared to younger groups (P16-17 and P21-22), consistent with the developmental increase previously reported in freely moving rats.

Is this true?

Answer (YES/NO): NO